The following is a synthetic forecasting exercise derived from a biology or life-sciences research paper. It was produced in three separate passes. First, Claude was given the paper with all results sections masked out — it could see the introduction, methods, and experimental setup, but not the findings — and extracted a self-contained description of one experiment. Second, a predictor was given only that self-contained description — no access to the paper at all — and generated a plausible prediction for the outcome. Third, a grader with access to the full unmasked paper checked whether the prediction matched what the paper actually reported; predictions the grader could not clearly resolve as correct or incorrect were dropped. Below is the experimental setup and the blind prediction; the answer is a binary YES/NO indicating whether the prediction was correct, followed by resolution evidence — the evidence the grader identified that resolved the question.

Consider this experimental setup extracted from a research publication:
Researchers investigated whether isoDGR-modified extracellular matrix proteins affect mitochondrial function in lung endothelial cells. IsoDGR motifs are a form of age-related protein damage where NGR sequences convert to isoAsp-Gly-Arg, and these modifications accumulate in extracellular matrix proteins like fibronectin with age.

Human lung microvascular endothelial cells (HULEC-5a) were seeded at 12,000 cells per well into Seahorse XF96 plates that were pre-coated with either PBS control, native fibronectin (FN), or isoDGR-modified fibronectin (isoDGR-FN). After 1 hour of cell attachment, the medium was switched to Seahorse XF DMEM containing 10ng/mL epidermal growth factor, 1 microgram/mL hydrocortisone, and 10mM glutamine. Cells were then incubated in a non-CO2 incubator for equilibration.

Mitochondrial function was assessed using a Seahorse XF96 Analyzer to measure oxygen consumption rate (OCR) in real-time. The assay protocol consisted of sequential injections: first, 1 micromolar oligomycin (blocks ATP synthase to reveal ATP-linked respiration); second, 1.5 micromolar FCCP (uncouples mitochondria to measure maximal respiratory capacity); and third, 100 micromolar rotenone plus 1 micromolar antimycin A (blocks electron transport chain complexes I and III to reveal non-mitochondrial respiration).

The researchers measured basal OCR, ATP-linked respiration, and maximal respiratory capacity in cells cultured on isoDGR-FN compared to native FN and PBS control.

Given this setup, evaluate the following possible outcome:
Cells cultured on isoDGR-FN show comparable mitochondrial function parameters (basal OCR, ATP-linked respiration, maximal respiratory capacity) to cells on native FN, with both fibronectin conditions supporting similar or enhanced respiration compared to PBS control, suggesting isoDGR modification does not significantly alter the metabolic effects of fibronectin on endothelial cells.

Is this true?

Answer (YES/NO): NO